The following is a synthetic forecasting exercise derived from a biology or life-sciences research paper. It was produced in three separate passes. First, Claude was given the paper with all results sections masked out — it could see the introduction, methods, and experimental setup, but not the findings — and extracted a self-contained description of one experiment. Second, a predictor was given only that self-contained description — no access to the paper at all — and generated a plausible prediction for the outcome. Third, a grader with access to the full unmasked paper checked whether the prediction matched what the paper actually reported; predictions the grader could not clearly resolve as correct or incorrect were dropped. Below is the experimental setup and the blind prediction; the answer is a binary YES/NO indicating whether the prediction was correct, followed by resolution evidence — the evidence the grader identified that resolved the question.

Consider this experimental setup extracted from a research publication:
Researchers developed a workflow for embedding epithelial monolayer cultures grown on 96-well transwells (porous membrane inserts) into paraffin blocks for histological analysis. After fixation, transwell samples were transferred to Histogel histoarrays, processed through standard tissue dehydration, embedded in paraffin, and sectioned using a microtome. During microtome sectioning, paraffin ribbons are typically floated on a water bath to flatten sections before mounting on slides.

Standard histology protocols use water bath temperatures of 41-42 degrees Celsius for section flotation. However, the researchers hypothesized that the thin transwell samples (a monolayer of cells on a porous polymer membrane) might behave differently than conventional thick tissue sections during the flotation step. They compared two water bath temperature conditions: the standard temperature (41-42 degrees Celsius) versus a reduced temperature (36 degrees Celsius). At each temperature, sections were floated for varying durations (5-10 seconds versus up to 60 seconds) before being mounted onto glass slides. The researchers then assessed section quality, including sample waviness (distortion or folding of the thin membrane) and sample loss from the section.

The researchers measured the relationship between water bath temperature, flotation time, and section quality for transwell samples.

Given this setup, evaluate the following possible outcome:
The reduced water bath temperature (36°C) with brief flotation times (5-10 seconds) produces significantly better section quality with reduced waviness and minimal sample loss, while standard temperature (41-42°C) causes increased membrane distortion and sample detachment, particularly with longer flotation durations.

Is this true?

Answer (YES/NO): NO